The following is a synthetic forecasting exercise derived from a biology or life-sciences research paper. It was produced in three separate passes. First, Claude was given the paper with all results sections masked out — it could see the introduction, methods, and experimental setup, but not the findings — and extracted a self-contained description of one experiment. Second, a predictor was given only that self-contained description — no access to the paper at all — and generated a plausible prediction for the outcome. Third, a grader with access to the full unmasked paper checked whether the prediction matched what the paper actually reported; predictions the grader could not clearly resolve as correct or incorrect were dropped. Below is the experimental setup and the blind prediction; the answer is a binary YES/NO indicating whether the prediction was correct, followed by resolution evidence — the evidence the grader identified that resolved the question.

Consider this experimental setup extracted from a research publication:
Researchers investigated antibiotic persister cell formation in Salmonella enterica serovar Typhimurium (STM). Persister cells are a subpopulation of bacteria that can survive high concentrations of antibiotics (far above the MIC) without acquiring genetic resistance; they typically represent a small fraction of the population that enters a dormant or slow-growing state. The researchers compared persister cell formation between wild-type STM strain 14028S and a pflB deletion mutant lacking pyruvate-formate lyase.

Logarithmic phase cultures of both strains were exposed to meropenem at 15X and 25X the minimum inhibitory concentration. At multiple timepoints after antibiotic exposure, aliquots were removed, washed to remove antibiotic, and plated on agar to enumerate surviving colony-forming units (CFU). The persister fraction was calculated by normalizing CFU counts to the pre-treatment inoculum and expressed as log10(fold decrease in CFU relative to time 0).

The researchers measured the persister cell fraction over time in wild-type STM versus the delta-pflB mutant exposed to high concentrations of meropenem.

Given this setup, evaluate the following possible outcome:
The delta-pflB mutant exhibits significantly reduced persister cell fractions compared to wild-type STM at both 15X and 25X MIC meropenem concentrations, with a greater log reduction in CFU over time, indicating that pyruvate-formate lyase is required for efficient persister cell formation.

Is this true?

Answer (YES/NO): NO